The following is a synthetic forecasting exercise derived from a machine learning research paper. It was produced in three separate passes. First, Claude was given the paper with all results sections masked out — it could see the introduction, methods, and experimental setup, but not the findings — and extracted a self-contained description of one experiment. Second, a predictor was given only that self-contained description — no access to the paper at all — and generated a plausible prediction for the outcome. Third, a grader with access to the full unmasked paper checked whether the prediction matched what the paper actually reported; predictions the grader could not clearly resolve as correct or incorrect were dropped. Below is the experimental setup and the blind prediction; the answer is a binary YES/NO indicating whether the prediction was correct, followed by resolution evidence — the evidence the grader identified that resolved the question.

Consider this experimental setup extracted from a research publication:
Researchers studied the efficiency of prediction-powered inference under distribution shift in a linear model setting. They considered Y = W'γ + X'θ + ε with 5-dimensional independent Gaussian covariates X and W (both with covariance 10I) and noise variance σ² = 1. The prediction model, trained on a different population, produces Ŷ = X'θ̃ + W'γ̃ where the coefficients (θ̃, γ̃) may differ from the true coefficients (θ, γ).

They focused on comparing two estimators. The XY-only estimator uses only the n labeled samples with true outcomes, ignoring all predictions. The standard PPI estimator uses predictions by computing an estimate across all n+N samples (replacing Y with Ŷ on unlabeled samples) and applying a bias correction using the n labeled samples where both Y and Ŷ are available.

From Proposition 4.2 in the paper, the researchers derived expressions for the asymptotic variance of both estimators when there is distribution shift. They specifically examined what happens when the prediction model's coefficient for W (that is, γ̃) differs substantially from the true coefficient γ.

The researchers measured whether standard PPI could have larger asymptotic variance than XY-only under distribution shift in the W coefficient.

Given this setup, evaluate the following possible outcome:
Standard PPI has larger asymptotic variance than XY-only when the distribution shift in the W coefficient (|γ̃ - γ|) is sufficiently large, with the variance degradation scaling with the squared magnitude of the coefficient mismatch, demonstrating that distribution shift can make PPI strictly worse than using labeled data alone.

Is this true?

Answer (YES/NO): YES